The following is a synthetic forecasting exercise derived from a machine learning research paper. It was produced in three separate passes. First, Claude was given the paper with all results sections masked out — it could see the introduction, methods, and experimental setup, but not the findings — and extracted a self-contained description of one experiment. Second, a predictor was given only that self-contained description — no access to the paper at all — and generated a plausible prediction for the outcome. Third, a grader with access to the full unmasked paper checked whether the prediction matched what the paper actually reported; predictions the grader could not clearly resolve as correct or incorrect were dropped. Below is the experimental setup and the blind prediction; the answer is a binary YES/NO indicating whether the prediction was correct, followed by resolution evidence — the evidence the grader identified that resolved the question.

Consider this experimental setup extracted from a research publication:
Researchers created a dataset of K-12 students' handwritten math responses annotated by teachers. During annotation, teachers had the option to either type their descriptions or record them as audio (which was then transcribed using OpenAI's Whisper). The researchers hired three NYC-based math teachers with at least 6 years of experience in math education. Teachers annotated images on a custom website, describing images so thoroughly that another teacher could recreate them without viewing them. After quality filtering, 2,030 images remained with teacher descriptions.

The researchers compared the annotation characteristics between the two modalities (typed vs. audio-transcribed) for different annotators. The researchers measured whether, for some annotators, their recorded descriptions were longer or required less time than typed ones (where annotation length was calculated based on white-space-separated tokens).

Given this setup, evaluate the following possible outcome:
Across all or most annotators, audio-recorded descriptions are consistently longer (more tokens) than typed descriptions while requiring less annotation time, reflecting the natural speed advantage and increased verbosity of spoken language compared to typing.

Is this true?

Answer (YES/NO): NO